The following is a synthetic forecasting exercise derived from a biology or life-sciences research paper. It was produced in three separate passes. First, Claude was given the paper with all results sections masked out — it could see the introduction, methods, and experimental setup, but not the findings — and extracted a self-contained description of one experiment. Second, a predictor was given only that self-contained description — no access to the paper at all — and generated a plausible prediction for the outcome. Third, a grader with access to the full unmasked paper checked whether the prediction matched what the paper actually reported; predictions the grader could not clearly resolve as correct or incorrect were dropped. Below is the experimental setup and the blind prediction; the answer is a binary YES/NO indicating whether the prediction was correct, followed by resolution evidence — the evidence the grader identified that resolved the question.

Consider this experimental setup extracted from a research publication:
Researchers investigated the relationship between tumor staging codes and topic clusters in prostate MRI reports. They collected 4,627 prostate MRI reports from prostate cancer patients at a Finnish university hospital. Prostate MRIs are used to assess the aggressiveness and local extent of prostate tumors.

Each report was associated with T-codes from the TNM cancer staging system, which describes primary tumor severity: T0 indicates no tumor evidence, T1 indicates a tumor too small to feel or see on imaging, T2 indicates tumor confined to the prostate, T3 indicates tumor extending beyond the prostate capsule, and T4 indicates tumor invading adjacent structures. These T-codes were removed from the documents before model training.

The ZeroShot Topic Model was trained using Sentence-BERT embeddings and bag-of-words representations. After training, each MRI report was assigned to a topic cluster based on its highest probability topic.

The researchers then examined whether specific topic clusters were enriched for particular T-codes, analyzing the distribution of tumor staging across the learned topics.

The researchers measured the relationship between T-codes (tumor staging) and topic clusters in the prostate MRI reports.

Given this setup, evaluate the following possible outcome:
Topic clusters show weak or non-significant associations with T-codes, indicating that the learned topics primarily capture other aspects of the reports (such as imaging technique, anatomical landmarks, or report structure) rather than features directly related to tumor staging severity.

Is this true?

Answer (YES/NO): NO